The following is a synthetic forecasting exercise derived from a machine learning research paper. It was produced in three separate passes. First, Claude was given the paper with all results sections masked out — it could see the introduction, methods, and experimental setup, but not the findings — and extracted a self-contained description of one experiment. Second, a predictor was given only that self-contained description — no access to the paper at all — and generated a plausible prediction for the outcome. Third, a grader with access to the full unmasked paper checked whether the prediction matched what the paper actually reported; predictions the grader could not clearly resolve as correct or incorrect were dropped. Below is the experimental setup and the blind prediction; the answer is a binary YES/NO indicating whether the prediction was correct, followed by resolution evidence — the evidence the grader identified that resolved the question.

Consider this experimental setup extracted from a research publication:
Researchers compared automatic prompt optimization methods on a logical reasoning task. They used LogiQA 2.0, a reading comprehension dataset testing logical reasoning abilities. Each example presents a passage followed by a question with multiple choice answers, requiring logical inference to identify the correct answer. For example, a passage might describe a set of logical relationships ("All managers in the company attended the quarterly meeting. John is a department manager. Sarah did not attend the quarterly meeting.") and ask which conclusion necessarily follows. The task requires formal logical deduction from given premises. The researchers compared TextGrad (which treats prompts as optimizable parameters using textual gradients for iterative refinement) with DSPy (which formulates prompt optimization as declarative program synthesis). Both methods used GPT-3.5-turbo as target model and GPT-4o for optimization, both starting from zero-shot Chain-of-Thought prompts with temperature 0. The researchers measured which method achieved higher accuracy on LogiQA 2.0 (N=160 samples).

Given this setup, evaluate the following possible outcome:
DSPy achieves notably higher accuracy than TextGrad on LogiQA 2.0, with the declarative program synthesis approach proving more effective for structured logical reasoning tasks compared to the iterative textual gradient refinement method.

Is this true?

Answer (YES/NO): NO